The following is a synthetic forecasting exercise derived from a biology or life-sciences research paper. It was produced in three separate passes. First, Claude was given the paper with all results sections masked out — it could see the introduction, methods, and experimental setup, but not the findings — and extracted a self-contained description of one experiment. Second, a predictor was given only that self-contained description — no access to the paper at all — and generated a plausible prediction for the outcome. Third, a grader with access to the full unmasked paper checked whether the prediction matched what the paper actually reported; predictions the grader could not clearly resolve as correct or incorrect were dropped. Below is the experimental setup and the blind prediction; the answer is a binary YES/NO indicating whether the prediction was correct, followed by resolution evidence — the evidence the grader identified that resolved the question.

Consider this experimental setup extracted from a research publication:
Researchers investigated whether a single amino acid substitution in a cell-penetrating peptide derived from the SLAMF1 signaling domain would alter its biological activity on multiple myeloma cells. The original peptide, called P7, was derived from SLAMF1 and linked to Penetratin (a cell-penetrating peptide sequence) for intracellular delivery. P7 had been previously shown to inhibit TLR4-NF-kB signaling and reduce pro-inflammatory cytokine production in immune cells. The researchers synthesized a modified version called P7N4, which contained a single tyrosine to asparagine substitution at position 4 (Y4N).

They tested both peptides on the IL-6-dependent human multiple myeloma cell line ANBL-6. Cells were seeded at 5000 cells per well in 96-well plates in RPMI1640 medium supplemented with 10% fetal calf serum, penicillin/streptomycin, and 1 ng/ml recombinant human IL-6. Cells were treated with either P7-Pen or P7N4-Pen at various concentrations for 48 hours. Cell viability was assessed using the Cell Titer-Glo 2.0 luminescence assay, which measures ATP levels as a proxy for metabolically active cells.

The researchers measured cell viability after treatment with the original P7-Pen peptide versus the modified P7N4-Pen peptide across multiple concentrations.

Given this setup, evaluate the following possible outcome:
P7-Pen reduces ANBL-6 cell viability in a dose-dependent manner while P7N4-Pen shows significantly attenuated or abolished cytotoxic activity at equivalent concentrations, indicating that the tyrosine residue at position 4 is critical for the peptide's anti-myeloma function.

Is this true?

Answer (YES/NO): NO